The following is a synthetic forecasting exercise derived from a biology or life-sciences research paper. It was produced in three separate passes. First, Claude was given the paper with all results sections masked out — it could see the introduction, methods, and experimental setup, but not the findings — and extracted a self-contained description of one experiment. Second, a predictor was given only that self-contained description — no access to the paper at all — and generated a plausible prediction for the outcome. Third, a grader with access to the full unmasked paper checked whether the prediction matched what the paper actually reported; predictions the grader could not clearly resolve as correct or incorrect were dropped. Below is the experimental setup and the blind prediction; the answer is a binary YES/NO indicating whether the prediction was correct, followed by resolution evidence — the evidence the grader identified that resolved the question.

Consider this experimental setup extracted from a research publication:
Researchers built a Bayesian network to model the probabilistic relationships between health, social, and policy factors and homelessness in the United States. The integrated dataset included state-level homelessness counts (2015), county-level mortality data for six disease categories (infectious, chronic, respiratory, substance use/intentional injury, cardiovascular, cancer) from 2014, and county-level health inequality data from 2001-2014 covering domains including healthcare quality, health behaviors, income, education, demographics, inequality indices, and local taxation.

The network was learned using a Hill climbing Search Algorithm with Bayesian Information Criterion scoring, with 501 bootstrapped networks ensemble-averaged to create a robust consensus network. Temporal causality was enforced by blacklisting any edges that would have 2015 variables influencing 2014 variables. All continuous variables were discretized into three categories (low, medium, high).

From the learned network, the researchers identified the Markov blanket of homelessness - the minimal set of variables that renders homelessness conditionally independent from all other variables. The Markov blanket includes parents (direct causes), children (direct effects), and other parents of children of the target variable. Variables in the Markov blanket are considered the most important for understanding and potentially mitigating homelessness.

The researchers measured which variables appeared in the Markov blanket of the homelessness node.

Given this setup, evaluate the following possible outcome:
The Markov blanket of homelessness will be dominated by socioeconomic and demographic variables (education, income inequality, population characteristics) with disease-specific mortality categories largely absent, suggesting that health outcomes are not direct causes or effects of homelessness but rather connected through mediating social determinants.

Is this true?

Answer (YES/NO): NO